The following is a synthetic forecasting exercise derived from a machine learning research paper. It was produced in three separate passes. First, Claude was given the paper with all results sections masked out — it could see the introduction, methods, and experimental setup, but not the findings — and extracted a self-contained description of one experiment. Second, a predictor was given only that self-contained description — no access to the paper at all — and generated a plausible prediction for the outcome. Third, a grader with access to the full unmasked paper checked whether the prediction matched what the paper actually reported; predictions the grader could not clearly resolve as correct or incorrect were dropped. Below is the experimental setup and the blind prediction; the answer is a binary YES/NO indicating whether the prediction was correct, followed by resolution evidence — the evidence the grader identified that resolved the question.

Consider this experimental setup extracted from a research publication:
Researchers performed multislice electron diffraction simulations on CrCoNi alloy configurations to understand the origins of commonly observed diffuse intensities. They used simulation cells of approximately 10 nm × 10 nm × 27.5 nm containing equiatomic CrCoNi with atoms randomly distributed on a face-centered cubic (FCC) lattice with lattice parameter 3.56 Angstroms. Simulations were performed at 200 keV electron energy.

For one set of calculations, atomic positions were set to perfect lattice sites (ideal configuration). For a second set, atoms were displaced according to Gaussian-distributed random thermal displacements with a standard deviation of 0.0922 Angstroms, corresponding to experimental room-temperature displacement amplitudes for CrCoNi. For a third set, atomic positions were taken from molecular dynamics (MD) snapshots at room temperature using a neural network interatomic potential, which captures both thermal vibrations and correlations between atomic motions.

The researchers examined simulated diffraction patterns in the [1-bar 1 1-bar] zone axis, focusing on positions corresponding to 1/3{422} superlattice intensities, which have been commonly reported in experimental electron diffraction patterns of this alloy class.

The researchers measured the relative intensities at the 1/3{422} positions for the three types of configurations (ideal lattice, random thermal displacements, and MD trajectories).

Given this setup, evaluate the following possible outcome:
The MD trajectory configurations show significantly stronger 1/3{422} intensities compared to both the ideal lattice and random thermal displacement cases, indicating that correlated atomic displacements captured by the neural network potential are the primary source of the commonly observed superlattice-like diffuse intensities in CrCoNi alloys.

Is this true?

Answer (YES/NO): YES